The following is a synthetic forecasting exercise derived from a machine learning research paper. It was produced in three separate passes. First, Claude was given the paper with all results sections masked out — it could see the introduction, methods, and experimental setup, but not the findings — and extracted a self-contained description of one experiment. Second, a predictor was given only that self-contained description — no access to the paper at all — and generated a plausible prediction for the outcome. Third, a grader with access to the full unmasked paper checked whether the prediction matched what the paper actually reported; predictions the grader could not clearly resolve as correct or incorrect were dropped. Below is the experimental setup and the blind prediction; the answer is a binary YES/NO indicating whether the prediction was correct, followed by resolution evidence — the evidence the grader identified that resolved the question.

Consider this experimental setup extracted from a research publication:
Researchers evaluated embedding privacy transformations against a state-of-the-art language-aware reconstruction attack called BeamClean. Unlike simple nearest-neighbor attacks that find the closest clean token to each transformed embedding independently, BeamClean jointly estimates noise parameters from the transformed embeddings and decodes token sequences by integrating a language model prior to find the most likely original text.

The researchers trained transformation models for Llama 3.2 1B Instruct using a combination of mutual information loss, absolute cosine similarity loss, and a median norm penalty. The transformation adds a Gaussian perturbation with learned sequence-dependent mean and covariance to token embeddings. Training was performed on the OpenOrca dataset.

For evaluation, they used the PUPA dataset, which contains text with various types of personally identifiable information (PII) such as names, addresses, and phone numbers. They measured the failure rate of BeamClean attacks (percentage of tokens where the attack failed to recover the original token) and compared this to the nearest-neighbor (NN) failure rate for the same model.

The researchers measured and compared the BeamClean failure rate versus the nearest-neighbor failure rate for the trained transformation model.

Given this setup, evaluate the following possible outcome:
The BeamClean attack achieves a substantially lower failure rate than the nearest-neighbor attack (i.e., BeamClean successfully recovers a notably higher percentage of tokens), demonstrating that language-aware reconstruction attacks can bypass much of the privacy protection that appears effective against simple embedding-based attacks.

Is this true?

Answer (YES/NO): NO